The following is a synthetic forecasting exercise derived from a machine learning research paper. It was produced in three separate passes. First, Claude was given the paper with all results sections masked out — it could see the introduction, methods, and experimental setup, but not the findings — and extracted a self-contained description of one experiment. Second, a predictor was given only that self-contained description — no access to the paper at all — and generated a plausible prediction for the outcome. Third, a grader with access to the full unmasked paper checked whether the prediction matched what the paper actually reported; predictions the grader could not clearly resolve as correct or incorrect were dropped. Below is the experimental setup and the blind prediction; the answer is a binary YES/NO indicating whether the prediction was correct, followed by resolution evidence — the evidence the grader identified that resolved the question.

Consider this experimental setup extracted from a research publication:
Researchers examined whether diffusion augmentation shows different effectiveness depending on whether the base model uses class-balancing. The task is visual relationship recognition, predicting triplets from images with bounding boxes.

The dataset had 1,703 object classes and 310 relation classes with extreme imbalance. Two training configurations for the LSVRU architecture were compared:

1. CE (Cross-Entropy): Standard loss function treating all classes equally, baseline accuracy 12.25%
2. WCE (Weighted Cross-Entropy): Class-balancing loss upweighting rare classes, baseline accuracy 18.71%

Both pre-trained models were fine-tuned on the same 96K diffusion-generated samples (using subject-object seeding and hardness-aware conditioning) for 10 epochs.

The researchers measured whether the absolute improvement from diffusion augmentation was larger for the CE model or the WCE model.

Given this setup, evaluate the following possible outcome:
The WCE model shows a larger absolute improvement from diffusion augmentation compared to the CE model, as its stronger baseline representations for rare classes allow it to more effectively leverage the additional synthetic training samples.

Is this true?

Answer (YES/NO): YES